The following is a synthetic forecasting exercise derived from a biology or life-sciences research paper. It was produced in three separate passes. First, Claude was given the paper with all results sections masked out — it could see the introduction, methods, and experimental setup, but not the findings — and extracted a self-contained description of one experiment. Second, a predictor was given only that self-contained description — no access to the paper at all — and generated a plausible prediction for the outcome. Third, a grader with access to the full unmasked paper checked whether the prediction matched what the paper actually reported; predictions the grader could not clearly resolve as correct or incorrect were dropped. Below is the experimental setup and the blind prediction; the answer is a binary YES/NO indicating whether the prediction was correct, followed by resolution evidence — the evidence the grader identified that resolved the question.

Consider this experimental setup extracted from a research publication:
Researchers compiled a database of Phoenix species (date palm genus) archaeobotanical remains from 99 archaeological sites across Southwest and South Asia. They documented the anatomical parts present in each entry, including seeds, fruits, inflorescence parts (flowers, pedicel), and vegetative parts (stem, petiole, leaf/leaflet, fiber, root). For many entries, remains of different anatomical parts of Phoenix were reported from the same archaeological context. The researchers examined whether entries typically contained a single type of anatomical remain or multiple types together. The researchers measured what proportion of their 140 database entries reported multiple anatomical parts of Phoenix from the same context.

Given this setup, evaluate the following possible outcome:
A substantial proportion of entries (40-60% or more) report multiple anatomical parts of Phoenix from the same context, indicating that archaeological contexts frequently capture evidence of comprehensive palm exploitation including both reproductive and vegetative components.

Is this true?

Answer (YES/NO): YES